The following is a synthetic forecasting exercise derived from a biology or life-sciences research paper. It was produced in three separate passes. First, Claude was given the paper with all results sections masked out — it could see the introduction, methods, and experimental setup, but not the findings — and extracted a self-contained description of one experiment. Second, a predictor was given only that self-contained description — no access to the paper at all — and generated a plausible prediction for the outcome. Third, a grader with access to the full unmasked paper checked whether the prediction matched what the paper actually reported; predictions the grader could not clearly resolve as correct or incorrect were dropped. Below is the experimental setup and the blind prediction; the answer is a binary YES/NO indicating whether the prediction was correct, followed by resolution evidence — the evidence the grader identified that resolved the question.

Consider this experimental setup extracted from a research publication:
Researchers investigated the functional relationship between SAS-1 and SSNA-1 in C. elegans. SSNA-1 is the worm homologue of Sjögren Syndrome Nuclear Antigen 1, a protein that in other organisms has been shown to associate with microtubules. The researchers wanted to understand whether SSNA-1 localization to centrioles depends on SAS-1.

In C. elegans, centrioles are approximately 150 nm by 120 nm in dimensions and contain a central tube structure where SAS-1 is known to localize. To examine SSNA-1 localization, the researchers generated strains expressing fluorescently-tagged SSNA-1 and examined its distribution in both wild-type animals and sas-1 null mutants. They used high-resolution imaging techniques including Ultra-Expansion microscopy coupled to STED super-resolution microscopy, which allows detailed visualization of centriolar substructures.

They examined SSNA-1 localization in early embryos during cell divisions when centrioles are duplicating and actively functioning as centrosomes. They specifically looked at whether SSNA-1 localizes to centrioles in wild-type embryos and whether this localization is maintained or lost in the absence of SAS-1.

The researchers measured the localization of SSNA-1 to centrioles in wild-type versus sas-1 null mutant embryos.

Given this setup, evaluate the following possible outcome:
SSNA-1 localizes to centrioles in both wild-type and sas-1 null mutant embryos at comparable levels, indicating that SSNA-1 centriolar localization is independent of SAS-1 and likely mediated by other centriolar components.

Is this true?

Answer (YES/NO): NO